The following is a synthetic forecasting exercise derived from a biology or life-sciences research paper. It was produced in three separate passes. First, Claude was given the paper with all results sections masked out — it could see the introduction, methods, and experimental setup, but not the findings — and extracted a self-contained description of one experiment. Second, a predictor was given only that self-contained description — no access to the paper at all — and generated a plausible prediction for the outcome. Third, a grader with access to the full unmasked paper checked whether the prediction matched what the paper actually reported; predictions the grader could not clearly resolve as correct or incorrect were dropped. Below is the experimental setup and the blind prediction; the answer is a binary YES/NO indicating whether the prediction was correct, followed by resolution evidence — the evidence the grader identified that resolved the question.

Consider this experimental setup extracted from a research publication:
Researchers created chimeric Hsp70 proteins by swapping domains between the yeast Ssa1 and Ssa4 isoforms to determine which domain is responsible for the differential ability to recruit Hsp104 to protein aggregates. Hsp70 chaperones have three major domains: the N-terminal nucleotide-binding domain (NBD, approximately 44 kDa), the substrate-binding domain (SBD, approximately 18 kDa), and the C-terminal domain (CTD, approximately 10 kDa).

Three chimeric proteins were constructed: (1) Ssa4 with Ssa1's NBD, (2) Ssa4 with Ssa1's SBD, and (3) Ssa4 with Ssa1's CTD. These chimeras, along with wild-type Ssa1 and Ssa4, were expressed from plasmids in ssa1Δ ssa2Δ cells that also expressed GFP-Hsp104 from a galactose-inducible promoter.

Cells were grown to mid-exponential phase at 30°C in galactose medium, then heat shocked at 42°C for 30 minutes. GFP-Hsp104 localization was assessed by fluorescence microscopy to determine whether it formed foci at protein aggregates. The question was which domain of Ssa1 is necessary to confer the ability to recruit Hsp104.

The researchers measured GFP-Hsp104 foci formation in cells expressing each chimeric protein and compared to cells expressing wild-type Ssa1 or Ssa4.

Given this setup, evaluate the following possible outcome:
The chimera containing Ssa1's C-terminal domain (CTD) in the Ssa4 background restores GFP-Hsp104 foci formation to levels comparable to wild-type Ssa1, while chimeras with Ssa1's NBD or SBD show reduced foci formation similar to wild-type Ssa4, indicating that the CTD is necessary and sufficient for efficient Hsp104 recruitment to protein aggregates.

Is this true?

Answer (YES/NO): NO